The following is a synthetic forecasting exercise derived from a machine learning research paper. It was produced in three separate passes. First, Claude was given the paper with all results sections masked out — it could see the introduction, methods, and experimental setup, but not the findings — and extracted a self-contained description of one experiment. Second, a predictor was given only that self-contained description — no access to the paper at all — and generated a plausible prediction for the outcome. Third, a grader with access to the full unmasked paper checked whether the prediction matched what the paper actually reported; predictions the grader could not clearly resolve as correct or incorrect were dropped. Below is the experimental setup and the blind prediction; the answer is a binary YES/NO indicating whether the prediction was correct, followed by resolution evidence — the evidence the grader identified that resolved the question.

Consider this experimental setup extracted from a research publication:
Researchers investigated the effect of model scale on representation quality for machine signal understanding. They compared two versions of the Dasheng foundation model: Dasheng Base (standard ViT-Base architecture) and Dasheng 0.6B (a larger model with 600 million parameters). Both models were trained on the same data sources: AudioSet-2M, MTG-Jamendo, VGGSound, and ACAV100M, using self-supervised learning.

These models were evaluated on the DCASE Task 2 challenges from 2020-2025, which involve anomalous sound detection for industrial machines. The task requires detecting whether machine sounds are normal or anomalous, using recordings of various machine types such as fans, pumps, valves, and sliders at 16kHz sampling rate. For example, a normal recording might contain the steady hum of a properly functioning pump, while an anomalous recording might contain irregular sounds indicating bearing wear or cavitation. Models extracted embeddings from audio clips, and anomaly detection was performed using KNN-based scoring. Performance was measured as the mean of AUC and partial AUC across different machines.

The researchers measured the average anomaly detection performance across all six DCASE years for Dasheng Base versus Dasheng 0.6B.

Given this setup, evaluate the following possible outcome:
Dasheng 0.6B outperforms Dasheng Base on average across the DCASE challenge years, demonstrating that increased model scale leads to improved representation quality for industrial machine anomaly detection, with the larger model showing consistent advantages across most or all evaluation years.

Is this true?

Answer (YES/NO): NO